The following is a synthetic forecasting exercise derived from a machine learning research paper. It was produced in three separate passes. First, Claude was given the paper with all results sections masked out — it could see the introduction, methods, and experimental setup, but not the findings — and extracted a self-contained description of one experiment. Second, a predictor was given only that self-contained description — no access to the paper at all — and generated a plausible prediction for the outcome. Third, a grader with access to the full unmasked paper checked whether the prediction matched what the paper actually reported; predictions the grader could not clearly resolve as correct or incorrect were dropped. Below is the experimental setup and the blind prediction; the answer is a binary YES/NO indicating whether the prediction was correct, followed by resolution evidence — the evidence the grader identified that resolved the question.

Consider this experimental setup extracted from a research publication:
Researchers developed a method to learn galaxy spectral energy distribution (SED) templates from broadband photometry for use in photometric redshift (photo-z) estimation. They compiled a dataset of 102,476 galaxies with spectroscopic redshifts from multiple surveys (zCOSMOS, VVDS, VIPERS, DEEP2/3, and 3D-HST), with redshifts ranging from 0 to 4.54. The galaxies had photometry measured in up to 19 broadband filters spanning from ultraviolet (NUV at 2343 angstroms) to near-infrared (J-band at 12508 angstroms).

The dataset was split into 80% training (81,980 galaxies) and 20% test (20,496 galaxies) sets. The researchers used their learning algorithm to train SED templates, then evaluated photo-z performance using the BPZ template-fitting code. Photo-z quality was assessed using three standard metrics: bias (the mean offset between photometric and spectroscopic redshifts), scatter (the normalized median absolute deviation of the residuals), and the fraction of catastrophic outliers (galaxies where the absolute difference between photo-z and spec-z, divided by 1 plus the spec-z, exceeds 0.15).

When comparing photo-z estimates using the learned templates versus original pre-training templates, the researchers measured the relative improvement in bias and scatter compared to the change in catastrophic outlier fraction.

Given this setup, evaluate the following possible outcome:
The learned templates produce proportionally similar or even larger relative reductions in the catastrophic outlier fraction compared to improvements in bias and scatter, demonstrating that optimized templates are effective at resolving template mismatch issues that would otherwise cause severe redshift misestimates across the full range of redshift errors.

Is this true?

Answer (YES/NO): NO